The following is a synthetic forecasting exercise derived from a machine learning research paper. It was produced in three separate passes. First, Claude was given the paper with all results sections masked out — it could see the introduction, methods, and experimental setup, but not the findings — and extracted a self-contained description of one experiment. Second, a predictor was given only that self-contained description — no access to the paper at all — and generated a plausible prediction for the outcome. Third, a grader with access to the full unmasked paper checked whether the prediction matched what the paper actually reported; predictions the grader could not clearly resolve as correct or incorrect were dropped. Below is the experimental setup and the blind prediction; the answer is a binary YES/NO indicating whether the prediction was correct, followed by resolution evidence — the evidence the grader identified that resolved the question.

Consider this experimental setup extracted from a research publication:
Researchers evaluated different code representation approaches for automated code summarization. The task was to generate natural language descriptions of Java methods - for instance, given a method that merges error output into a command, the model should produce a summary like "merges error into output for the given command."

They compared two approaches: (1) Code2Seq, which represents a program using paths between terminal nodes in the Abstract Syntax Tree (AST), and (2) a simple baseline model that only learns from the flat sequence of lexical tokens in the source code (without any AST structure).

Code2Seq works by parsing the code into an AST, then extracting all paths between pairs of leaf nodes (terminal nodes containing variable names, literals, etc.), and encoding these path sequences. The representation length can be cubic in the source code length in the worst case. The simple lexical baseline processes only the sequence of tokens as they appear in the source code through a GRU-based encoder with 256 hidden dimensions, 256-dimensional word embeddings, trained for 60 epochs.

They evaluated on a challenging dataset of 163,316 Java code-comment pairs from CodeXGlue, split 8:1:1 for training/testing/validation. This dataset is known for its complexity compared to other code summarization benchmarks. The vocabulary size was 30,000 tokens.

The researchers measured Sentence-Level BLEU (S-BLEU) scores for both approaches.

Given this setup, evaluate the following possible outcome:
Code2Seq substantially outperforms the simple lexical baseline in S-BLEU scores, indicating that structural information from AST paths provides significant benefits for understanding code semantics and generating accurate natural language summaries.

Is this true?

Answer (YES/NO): NO